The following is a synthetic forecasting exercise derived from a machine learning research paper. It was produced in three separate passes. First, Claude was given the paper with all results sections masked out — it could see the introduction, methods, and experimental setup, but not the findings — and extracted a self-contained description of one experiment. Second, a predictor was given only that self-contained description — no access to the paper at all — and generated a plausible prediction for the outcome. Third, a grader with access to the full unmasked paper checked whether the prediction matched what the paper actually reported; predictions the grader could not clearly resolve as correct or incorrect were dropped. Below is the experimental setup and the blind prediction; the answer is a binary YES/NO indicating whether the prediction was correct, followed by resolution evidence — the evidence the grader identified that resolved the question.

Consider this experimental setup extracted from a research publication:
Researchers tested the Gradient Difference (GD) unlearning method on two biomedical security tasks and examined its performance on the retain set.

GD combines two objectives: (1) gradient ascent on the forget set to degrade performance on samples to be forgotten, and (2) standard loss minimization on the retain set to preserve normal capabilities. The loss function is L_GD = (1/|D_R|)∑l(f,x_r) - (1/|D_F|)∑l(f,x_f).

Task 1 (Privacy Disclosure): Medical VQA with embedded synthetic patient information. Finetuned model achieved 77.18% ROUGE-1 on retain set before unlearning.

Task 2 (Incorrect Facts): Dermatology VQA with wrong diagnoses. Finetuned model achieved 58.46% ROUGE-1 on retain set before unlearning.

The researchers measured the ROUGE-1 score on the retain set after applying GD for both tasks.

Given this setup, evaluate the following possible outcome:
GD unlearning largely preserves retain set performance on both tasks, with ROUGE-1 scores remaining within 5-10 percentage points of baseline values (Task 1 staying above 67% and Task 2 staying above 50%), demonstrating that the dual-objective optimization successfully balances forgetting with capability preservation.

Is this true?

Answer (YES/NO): NO